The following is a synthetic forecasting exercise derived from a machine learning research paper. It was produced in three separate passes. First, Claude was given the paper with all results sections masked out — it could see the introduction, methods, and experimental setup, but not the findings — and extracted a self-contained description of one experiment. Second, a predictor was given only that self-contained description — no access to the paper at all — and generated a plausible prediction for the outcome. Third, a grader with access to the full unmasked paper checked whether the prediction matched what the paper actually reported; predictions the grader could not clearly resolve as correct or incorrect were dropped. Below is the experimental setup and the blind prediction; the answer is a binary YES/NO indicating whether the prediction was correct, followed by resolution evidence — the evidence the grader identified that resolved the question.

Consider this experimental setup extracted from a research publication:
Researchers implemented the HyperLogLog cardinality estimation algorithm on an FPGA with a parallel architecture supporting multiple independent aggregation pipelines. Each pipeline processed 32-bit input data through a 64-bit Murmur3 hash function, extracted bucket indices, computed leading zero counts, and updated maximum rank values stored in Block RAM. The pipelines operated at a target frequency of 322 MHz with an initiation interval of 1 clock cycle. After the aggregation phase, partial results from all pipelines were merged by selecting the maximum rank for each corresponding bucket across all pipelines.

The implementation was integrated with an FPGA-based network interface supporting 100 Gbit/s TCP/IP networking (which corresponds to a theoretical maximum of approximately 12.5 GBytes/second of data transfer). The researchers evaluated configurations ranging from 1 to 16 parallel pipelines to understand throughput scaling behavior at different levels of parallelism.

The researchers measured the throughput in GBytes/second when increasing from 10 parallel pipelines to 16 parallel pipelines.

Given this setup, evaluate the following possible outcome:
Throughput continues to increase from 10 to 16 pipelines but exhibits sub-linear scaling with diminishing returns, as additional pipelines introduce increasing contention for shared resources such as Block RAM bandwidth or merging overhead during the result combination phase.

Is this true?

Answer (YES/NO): NO